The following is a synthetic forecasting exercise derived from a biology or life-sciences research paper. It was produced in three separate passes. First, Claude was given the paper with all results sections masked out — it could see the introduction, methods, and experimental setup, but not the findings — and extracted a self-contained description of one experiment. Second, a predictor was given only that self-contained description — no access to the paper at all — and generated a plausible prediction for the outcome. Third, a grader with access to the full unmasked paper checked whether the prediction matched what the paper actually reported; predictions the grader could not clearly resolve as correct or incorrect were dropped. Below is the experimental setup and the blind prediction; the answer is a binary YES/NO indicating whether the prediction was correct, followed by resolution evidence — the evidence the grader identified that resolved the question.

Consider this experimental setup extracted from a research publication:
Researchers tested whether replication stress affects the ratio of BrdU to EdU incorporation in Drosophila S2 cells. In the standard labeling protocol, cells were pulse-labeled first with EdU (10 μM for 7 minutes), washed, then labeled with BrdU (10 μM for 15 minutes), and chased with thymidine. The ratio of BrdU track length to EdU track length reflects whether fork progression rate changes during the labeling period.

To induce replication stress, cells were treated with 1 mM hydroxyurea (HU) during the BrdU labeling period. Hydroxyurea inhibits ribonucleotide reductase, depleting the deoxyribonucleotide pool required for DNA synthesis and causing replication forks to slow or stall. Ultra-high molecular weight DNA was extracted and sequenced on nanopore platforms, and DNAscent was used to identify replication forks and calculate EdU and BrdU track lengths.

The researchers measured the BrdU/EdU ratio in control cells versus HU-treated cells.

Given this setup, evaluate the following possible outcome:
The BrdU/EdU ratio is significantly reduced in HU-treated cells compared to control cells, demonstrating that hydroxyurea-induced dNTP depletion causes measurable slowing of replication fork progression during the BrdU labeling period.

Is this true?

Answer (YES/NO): YES